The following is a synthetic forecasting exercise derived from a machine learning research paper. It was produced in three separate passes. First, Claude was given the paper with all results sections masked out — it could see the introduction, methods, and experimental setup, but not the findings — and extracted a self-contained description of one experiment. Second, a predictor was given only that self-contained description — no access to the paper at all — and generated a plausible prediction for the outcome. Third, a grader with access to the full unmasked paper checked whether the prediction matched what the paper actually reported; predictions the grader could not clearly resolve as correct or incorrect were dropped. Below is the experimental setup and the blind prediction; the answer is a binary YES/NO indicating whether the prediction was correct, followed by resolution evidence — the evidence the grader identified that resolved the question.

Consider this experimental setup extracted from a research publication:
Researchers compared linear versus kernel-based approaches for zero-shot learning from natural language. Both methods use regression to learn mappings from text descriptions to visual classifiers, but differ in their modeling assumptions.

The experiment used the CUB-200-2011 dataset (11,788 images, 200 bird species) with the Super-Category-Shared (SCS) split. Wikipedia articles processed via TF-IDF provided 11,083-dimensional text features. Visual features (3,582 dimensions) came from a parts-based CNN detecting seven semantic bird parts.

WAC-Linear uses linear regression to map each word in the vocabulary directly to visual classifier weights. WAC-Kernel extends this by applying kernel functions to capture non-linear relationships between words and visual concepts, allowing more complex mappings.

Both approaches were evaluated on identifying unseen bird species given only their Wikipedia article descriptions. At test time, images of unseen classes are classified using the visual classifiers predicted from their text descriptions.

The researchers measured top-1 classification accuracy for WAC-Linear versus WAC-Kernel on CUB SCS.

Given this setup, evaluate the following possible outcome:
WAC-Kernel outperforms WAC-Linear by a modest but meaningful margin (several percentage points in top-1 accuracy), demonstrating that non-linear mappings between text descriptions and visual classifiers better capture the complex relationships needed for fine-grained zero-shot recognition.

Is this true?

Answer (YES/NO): YES